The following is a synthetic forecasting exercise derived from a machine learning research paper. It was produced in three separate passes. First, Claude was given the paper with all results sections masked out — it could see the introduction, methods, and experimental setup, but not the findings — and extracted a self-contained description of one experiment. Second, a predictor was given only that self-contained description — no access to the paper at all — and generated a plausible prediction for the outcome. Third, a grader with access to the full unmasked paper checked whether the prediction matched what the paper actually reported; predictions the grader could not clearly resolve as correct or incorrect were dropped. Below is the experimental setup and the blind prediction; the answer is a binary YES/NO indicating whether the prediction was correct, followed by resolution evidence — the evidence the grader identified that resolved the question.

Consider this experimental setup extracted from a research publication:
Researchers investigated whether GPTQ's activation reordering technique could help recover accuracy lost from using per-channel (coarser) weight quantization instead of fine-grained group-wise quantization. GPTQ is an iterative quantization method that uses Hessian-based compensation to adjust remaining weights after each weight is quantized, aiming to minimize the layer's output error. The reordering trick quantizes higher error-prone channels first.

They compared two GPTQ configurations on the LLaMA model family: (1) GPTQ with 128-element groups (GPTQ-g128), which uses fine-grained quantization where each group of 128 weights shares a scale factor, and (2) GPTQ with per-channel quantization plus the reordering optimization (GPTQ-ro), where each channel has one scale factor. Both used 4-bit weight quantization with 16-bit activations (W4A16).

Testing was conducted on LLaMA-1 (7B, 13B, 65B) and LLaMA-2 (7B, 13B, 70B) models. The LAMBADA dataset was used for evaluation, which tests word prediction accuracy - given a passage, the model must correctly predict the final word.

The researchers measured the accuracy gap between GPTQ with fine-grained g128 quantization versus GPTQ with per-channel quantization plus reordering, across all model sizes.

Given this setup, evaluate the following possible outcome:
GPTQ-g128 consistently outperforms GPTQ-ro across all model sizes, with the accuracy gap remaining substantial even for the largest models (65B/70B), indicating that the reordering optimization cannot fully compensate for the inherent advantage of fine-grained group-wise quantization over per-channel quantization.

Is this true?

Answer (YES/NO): NO